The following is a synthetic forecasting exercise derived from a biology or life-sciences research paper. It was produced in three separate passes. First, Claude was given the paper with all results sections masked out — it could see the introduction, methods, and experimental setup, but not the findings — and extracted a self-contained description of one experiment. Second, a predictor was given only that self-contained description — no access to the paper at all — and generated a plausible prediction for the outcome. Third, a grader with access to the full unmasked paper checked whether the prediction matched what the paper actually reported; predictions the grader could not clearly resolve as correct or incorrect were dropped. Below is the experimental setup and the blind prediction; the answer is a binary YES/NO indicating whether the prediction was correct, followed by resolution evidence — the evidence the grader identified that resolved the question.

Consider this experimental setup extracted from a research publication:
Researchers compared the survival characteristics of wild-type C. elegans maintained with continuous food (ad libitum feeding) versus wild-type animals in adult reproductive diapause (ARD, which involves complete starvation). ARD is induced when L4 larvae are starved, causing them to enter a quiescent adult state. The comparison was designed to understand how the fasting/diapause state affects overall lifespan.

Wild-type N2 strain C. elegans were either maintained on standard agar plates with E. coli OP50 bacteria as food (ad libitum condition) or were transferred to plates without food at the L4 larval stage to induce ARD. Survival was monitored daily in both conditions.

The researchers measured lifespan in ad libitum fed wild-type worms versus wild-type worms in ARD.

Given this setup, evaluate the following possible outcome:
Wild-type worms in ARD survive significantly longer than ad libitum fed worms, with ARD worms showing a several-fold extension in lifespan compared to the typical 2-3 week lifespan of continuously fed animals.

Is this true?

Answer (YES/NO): YES